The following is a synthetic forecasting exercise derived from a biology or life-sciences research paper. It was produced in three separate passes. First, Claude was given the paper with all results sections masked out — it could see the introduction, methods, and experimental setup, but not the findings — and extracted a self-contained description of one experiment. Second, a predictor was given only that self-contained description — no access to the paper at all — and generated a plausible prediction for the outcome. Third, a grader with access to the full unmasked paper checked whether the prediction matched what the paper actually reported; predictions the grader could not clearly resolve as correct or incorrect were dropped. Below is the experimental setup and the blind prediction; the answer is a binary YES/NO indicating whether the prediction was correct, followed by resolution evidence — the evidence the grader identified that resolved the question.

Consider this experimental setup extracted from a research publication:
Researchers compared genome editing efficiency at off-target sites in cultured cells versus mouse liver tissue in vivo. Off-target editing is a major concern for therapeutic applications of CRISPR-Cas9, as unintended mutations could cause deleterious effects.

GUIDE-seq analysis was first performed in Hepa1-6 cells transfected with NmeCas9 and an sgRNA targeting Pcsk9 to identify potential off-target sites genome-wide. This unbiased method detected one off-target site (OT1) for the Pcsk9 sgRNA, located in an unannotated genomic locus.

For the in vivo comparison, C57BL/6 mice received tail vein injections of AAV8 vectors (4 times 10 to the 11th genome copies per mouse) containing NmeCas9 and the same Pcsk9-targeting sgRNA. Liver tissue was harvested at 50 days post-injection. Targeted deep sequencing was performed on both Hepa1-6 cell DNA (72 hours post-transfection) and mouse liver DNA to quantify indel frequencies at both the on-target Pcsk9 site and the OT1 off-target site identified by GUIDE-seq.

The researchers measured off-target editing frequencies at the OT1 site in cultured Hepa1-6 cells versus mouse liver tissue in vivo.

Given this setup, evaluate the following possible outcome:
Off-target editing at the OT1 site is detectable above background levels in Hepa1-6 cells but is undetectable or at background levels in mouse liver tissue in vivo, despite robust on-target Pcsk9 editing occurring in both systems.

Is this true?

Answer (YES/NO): NO